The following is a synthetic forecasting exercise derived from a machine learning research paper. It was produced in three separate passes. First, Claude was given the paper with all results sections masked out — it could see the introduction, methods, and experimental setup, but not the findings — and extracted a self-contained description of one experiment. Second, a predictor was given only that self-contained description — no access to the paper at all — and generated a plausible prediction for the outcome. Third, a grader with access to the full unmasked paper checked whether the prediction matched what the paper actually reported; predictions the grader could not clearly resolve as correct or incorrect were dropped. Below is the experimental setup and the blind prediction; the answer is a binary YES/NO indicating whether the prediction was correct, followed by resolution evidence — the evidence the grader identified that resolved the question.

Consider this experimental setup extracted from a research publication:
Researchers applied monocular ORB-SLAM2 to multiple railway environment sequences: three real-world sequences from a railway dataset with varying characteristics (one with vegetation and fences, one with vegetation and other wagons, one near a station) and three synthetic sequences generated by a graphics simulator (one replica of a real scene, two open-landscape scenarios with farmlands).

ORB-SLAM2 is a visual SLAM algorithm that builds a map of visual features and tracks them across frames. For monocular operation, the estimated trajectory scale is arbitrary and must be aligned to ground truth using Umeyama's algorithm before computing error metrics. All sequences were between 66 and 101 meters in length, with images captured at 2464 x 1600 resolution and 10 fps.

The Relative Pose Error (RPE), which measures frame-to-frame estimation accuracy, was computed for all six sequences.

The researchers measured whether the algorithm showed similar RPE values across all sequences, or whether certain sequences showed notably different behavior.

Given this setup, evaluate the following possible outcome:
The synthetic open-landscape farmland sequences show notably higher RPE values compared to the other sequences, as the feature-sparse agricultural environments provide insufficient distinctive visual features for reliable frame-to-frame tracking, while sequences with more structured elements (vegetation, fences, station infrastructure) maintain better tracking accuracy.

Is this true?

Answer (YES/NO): NO